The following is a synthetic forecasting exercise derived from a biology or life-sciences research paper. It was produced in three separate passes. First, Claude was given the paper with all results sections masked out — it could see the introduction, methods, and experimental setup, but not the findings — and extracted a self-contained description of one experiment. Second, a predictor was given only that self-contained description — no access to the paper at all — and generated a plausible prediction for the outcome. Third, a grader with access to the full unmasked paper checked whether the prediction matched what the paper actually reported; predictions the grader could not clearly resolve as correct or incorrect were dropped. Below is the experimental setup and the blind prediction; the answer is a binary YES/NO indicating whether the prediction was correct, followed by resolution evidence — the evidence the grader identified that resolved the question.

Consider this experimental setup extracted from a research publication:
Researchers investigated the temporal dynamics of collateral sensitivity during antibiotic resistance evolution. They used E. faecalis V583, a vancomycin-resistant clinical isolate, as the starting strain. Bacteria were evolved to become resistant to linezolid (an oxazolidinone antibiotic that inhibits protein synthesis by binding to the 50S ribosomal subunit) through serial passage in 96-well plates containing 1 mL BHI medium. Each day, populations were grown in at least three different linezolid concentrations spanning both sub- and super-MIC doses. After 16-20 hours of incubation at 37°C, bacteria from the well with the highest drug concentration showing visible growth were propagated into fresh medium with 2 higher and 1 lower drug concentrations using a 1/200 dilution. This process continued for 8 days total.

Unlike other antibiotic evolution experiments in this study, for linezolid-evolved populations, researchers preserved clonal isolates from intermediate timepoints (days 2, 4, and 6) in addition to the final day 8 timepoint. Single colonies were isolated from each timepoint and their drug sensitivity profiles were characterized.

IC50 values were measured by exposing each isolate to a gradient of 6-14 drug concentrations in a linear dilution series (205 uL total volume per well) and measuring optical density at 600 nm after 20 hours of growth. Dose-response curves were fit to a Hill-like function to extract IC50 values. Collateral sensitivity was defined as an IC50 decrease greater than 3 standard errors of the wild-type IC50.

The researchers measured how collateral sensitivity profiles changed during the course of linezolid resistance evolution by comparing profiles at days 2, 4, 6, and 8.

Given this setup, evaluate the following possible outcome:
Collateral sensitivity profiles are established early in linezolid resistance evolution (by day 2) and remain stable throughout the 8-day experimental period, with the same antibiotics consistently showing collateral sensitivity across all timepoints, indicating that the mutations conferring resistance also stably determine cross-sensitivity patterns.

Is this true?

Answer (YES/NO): NO